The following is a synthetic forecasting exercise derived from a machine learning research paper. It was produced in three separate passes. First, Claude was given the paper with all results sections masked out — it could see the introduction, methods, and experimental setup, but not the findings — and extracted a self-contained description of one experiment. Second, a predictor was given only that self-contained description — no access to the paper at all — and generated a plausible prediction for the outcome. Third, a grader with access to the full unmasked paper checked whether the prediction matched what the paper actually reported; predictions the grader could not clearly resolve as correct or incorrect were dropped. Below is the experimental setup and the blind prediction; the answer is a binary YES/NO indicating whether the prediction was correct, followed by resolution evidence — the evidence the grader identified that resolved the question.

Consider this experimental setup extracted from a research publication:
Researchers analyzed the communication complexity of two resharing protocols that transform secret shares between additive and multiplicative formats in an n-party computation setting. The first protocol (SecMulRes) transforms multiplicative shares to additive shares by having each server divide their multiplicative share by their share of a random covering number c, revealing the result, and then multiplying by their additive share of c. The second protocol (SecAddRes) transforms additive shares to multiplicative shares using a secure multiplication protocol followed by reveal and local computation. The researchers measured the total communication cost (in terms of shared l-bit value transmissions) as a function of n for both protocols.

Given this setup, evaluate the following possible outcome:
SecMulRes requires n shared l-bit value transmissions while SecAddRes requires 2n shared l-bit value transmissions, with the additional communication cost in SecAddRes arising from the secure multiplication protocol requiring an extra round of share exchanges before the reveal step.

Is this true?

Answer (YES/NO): NO